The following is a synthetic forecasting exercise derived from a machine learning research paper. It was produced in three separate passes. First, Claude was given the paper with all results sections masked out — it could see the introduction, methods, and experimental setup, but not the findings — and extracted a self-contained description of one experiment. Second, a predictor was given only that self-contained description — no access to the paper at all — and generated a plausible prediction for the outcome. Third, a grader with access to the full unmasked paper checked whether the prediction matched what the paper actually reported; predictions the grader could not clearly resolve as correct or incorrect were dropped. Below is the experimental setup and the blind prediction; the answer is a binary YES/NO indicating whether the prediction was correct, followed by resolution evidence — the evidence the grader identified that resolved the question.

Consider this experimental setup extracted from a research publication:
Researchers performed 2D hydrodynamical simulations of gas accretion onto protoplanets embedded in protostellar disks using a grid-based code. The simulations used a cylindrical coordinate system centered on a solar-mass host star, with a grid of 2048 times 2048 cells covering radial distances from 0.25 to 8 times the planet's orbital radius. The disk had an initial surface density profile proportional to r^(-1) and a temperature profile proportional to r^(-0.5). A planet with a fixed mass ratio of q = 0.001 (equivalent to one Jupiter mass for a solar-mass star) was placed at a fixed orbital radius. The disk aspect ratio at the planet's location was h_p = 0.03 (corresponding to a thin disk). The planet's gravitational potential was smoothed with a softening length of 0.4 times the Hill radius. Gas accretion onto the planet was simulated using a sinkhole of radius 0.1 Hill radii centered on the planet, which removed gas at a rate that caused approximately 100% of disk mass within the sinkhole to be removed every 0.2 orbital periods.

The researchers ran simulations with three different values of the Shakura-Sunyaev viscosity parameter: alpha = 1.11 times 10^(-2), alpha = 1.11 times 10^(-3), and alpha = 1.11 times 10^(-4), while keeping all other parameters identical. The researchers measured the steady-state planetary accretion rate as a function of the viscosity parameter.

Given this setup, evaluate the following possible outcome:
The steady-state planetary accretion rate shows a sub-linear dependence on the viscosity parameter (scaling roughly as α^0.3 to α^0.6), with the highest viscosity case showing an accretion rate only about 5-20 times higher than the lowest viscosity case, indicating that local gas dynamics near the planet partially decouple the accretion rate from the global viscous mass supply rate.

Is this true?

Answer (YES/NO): NO